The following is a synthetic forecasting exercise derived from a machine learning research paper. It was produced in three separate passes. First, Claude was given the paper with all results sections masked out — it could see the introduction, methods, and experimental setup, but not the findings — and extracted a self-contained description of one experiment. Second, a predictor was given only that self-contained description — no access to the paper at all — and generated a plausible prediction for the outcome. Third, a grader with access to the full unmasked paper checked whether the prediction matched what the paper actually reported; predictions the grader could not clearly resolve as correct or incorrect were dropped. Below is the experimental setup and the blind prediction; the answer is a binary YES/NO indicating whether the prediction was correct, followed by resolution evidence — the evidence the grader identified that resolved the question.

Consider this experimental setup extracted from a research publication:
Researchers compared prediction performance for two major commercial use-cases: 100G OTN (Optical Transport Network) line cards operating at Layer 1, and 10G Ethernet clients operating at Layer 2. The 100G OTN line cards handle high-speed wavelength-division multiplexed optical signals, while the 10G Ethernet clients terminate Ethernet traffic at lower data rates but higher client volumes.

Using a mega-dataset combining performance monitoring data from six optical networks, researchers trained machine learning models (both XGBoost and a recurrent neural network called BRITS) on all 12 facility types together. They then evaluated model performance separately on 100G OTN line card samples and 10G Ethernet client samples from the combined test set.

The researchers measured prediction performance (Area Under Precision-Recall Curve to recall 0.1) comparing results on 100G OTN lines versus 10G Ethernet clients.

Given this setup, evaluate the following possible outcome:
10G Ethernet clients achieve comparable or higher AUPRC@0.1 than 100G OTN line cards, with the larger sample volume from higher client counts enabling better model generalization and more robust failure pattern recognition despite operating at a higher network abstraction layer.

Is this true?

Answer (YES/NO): YES